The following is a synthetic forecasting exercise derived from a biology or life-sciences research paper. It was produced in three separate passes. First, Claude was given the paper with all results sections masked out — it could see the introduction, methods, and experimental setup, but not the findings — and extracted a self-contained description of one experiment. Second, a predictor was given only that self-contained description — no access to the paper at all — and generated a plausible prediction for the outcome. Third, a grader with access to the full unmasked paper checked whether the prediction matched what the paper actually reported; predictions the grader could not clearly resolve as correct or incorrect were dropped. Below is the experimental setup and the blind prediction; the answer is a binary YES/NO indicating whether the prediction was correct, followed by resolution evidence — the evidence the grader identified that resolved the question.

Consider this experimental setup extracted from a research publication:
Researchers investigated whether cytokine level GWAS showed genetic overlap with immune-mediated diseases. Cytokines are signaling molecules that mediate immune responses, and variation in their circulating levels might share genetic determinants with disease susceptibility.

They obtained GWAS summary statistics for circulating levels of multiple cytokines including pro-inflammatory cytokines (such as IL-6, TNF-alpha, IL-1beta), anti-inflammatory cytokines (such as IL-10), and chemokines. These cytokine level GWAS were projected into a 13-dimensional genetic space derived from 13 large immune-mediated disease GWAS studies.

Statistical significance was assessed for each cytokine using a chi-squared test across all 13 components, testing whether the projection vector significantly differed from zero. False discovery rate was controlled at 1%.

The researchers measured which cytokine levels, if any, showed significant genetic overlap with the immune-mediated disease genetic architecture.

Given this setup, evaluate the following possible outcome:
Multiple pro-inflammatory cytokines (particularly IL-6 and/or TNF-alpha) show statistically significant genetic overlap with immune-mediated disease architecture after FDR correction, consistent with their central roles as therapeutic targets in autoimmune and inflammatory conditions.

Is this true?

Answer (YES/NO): NO